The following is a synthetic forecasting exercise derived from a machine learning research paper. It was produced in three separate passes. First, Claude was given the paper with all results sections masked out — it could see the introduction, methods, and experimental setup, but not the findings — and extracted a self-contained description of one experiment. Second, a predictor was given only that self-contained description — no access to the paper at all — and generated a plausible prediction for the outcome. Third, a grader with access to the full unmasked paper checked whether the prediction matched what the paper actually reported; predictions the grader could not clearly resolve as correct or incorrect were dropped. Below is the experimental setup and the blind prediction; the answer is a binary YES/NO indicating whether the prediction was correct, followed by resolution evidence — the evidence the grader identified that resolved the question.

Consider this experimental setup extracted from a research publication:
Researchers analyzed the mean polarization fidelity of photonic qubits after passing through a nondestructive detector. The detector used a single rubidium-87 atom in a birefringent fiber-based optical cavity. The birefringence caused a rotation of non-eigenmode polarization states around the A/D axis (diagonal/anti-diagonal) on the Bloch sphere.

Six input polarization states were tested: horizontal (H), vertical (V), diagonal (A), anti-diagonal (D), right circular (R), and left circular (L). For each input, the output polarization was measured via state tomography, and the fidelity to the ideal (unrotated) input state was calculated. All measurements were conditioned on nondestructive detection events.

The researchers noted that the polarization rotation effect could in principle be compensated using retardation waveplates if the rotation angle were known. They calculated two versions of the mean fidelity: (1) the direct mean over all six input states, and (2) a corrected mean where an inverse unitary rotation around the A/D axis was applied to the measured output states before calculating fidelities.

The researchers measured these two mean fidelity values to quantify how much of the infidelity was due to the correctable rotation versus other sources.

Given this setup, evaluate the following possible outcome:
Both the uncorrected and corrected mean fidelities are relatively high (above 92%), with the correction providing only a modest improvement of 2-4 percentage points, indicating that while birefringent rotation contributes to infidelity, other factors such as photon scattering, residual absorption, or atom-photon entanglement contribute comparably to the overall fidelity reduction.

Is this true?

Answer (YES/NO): NO